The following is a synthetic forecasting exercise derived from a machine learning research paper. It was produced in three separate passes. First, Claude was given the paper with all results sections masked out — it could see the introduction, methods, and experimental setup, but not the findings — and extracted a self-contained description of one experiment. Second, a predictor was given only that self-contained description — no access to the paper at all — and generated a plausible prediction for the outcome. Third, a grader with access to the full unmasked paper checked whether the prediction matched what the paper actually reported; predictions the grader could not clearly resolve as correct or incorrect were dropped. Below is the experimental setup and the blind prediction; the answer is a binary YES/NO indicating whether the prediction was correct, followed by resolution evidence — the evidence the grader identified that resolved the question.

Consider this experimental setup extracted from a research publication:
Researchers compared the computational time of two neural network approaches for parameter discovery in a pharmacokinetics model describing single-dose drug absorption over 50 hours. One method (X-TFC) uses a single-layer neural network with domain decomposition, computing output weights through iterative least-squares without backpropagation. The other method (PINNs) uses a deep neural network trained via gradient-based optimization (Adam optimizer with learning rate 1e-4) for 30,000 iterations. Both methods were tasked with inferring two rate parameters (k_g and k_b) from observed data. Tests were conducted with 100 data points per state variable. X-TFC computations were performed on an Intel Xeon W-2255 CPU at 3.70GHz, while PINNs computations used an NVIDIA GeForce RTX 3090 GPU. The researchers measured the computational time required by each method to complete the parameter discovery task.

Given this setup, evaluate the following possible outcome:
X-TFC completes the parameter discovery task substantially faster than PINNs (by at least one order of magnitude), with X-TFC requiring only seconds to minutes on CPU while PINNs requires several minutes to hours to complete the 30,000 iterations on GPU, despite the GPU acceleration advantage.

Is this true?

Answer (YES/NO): NO